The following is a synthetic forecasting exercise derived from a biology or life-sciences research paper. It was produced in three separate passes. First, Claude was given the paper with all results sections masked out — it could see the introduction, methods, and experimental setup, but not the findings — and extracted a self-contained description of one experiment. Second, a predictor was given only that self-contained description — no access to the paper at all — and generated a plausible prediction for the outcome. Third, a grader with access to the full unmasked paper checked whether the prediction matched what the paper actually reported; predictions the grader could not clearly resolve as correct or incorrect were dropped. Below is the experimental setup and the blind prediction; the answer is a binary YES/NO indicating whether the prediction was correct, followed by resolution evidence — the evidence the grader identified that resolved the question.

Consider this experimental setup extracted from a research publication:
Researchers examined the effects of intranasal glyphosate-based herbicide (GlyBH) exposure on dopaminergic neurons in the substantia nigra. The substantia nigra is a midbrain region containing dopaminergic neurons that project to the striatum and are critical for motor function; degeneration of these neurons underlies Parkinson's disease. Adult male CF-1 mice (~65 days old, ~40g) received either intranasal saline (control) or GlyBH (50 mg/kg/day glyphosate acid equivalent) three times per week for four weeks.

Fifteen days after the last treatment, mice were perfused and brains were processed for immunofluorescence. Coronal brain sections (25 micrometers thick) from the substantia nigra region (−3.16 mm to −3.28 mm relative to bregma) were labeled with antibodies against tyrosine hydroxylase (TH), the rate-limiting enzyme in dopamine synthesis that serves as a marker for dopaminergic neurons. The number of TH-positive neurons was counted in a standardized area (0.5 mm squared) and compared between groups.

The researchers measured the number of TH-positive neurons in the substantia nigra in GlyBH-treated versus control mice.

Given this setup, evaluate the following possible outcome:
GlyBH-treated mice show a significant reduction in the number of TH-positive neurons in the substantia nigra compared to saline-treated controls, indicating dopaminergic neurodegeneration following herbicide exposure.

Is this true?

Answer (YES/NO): NO